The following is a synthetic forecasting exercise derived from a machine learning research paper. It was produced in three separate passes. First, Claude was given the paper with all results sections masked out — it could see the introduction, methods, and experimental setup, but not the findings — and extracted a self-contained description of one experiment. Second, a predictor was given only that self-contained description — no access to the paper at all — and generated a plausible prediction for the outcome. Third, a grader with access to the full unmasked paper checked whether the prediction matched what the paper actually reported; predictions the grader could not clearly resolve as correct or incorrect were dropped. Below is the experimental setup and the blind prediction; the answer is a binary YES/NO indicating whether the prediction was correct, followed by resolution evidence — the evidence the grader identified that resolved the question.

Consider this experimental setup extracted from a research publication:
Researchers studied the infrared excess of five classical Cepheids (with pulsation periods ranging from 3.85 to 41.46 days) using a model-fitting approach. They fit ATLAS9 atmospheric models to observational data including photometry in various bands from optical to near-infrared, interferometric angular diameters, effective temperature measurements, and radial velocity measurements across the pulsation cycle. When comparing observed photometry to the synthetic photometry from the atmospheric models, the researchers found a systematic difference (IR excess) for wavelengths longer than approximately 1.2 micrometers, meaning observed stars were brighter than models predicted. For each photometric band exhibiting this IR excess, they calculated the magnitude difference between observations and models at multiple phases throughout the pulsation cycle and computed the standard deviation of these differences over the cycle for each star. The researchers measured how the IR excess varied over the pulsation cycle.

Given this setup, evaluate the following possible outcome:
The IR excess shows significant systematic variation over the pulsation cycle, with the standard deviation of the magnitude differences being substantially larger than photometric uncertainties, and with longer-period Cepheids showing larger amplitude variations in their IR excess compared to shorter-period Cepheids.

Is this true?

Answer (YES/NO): NO